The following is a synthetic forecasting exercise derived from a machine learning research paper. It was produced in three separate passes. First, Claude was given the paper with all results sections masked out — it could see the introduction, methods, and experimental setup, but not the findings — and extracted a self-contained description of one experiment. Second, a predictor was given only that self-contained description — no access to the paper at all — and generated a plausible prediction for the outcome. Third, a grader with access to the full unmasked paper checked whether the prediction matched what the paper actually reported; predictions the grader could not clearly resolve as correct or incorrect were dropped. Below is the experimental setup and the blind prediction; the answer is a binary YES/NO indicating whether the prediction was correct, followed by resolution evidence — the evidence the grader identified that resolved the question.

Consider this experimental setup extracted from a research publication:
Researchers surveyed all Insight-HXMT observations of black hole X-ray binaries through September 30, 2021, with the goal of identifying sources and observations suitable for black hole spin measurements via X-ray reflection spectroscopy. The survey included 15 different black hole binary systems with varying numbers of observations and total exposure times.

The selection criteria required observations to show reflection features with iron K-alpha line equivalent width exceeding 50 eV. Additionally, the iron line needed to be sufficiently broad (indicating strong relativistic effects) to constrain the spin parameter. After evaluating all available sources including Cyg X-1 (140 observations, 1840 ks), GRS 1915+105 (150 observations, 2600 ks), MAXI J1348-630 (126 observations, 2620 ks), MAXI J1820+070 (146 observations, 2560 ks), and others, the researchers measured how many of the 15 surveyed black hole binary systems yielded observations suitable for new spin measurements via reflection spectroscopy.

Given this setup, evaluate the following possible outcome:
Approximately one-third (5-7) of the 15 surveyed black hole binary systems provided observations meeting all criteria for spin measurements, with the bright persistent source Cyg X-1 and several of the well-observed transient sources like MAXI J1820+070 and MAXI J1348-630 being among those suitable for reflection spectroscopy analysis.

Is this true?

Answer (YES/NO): NO